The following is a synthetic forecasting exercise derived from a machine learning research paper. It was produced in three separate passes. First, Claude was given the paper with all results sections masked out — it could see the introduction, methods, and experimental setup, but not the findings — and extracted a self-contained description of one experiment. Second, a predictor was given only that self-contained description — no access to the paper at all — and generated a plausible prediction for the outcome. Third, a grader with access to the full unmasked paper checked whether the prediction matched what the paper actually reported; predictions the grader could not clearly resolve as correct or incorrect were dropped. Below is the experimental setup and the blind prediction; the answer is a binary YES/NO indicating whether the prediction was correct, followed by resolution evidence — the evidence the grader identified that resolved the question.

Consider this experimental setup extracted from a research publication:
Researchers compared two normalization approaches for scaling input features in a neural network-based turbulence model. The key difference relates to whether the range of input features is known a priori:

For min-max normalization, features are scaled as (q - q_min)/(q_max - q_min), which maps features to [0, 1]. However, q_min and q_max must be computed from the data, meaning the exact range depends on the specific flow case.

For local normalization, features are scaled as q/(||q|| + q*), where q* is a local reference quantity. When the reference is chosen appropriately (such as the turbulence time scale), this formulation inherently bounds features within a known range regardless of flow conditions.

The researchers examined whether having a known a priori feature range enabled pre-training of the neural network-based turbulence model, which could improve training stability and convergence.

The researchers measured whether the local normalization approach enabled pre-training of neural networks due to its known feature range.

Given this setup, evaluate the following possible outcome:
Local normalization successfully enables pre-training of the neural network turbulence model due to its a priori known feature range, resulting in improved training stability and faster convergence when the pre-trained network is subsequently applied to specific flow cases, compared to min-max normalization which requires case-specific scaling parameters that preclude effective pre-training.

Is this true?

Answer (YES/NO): YES